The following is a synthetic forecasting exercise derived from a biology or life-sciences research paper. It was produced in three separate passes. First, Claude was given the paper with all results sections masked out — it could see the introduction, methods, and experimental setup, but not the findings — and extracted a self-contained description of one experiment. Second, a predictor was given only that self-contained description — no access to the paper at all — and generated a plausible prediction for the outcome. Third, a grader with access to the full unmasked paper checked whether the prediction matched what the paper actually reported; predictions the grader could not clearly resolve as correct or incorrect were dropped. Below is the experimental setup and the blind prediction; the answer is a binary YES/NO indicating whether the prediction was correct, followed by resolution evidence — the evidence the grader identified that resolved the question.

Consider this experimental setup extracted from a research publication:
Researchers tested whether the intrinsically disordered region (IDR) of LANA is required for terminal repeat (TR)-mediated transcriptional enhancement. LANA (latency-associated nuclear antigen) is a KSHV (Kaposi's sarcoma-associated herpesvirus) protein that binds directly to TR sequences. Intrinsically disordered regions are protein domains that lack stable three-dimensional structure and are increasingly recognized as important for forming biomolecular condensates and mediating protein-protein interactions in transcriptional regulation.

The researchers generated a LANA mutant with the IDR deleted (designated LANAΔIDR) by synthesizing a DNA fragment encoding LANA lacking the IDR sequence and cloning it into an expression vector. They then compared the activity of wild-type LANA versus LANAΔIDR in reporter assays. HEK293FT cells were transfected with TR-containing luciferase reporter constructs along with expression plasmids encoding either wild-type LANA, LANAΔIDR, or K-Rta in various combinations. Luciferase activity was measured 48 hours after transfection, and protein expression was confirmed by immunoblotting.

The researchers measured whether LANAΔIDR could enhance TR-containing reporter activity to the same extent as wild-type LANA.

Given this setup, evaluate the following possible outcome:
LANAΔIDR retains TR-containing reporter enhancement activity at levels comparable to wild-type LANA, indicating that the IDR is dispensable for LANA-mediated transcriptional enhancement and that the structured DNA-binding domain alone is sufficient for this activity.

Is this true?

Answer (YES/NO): NO